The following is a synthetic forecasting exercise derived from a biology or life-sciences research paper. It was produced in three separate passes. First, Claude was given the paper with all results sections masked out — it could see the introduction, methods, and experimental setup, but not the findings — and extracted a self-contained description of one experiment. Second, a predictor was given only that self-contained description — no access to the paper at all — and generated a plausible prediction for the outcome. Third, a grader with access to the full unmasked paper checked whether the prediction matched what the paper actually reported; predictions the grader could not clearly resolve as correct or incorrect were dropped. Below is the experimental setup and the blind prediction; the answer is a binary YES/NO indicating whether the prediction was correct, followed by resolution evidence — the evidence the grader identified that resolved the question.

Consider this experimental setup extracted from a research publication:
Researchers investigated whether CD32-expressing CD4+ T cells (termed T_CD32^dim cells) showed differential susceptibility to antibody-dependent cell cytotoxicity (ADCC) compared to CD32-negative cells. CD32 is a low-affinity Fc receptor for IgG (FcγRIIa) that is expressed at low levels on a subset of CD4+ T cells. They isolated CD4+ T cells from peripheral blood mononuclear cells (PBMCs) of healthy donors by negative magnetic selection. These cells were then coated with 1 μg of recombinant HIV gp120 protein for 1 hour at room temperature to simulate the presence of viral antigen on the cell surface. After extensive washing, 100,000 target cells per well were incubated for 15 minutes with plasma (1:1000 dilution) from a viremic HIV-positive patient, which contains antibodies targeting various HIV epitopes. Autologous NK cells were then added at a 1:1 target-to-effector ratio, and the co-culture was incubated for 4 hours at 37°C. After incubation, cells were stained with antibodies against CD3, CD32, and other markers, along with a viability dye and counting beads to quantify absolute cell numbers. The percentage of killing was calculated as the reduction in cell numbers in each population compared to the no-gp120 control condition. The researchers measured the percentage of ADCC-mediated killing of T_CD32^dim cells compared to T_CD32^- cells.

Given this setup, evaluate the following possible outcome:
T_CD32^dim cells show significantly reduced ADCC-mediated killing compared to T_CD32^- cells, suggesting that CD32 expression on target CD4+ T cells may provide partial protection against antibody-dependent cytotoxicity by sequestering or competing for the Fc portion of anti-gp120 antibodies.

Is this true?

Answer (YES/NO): YES